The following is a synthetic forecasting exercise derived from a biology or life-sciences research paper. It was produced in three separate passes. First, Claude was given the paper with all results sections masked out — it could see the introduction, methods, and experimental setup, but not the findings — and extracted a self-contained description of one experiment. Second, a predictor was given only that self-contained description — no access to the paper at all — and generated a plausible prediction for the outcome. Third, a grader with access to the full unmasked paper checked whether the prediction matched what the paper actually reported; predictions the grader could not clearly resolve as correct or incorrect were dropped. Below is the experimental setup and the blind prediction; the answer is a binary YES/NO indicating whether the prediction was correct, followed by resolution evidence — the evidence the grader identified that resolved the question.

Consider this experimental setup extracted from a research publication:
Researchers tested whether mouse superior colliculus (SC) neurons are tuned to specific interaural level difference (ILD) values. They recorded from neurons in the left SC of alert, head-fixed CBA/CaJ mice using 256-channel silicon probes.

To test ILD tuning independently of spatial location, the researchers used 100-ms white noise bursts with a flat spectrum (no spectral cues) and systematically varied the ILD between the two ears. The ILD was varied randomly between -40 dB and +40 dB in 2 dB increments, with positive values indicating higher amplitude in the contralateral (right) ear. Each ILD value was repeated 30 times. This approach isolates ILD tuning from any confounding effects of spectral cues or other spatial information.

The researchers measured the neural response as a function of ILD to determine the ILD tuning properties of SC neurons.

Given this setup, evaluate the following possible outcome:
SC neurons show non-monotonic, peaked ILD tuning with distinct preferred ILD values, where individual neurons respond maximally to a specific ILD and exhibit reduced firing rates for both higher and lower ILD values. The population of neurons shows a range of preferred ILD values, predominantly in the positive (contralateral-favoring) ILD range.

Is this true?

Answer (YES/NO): NO